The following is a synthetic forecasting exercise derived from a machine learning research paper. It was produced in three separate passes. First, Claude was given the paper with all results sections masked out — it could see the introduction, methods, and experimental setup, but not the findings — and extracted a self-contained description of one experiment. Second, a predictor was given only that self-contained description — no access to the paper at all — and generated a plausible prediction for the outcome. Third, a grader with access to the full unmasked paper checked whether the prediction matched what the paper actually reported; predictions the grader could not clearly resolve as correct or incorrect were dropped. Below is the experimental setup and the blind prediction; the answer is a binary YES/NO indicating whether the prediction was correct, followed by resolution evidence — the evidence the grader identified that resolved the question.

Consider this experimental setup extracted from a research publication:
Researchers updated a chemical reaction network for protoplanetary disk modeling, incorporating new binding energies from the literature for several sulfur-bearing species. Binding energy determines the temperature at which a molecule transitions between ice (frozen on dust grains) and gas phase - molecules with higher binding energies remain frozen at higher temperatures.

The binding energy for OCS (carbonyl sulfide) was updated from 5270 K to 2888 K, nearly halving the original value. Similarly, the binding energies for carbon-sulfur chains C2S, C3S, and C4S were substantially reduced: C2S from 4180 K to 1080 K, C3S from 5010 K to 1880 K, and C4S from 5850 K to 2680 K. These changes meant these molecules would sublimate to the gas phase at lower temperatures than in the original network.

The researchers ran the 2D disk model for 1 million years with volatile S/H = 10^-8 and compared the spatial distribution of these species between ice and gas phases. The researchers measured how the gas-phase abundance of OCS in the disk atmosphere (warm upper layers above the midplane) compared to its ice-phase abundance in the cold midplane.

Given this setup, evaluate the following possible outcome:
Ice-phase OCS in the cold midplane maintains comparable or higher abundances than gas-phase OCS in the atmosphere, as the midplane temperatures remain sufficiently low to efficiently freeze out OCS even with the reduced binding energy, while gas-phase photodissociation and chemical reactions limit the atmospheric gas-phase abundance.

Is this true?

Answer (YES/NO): NO